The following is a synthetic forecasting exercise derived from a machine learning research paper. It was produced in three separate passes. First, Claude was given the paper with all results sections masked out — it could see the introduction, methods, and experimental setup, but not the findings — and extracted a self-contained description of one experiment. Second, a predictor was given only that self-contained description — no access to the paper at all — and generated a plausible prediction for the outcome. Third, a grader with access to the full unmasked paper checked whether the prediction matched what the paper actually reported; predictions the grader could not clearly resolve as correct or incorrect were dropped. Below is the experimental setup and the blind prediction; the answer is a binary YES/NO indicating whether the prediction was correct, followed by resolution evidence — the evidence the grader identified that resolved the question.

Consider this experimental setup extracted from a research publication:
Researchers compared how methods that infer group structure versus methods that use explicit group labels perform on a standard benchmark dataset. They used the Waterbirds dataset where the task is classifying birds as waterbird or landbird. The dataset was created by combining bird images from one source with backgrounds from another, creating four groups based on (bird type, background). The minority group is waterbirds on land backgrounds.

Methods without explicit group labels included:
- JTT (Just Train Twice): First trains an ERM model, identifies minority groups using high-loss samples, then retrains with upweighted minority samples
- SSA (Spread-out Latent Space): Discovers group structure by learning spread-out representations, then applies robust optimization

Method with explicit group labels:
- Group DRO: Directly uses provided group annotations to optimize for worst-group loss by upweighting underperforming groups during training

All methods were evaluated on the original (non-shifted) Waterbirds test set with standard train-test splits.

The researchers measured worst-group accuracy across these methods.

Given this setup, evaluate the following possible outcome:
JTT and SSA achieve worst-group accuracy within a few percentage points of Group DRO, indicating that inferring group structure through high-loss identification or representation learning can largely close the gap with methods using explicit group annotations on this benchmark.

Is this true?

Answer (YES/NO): NO